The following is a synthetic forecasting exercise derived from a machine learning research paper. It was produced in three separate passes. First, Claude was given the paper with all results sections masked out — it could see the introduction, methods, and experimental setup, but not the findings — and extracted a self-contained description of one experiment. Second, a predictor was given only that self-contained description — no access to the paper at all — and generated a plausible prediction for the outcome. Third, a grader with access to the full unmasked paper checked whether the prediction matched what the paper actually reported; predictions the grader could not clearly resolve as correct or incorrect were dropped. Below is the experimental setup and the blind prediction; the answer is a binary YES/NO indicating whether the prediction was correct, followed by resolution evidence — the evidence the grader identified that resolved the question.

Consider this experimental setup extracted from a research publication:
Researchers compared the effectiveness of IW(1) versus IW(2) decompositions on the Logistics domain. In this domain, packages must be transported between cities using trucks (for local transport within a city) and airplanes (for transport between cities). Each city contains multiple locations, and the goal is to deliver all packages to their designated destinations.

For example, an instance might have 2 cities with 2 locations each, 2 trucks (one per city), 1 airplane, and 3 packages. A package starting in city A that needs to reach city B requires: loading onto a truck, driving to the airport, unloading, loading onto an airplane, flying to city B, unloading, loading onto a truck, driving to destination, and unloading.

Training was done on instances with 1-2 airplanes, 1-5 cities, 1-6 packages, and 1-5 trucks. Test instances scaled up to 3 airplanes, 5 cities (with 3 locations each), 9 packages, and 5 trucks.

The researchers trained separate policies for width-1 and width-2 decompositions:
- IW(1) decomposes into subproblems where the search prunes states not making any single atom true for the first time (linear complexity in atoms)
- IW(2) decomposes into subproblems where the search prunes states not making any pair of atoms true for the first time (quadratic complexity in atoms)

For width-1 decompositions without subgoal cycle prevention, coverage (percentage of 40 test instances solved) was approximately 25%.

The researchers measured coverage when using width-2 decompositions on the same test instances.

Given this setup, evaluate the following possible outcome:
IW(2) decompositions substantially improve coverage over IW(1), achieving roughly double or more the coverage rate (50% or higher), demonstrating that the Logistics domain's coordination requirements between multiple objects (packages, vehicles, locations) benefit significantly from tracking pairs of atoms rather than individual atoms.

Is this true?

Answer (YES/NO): YES